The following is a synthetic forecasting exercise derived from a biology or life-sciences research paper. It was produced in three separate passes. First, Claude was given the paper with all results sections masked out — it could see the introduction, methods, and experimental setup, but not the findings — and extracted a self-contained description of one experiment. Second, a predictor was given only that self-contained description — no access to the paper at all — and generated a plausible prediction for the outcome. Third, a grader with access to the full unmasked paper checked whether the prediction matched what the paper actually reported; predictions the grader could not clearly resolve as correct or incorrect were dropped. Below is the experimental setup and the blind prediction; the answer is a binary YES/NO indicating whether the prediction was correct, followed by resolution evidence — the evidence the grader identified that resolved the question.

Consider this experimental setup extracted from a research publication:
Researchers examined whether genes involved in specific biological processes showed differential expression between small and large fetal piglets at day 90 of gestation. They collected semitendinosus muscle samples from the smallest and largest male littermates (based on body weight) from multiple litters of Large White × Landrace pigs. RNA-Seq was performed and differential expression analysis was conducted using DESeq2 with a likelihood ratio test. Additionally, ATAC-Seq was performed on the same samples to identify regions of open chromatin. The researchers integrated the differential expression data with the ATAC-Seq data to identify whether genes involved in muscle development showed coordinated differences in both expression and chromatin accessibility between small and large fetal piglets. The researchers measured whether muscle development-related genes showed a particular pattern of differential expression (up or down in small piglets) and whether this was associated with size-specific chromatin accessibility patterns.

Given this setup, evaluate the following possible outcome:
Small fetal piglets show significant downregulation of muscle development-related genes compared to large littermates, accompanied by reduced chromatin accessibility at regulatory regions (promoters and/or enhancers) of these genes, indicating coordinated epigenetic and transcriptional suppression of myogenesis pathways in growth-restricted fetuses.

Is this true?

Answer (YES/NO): NO